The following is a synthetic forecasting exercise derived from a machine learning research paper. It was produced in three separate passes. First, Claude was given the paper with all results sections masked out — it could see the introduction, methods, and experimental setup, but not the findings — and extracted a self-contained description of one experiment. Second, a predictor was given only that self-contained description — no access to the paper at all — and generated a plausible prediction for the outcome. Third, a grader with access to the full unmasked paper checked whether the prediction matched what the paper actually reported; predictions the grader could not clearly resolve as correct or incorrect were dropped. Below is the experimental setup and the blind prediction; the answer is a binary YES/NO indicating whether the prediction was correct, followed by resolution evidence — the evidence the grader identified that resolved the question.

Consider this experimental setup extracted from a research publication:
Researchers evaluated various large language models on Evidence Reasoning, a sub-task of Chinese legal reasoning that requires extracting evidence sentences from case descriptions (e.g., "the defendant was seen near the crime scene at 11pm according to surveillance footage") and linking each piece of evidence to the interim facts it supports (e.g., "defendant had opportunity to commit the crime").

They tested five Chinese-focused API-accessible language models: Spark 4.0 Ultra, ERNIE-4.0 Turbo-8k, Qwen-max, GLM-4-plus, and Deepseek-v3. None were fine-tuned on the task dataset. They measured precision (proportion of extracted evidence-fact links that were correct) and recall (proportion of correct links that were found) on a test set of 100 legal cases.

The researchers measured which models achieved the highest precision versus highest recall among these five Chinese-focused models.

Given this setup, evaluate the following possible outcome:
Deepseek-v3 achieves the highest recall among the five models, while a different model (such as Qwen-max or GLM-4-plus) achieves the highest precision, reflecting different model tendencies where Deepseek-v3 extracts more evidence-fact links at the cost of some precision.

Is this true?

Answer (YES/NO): YES